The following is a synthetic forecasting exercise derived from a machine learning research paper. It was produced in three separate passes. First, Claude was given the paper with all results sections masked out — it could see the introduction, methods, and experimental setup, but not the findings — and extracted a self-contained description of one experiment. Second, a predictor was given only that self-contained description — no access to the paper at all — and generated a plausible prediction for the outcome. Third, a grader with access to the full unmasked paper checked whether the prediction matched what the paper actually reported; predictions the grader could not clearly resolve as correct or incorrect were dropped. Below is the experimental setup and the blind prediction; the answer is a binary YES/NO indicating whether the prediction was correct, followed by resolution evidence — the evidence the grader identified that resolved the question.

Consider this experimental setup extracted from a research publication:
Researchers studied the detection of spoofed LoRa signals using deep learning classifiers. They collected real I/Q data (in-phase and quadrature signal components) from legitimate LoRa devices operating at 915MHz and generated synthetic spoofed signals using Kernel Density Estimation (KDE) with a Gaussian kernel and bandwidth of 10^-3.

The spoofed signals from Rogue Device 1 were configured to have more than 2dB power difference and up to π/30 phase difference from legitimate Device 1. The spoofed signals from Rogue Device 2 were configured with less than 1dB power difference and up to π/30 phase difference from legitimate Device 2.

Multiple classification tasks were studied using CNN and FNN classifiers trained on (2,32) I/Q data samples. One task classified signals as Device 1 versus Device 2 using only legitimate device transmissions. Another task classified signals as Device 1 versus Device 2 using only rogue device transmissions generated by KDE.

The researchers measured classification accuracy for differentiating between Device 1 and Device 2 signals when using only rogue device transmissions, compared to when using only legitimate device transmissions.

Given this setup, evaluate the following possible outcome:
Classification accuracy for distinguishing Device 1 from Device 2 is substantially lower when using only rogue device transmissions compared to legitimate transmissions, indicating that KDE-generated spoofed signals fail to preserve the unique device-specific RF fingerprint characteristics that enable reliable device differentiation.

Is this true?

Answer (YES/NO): NO